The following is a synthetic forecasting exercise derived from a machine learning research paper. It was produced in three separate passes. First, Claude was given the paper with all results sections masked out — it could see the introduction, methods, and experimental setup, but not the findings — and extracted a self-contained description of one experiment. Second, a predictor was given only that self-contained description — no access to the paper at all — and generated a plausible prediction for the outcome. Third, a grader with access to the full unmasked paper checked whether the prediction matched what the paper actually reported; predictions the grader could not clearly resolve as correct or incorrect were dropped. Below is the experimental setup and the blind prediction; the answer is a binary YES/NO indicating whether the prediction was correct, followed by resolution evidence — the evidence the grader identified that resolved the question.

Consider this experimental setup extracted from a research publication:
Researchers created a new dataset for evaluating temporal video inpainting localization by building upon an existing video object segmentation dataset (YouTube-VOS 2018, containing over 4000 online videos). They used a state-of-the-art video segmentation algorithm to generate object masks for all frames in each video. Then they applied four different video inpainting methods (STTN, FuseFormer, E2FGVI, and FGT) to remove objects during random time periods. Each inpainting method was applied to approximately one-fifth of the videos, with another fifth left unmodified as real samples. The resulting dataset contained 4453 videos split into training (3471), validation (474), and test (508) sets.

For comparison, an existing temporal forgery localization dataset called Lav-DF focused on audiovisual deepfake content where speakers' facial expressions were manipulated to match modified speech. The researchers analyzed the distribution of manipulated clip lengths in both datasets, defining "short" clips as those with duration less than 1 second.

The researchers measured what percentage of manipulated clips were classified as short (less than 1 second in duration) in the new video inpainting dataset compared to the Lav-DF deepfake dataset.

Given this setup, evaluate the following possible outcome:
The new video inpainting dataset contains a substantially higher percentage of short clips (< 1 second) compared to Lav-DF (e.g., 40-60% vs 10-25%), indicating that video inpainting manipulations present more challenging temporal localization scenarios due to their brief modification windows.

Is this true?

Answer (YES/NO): NO